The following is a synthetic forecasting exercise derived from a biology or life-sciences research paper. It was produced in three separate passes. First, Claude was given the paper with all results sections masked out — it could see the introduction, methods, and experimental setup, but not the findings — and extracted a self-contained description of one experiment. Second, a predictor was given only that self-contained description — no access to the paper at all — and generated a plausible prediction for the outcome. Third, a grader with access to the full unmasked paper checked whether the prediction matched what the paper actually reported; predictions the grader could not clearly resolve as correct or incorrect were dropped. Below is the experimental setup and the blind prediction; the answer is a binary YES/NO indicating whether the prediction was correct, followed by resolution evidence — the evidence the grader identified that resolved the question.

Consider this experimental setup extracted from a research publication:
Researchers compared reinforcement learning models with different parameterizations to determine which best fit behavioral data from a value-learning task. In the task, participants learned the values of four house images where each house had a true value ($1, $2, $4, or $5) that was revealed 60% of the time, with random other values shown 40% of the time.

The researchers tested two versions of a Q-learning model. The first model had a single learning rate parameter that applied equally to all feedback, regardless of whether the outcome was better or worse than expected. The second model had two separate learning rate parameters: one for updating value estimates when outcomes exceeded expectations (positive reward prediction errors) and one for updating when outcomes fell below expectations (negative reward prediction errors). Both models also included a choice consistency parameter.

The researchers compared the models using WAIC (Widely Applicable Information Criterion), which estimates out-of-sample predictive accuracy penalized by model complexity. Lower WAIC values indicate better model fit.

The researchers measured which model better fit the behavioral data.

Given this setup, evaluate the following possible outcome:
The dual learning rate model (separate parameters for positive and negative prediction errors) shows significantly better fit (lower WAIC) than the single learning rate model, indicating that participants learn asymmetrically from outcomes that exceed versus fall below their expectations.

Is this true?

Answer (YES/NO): YES